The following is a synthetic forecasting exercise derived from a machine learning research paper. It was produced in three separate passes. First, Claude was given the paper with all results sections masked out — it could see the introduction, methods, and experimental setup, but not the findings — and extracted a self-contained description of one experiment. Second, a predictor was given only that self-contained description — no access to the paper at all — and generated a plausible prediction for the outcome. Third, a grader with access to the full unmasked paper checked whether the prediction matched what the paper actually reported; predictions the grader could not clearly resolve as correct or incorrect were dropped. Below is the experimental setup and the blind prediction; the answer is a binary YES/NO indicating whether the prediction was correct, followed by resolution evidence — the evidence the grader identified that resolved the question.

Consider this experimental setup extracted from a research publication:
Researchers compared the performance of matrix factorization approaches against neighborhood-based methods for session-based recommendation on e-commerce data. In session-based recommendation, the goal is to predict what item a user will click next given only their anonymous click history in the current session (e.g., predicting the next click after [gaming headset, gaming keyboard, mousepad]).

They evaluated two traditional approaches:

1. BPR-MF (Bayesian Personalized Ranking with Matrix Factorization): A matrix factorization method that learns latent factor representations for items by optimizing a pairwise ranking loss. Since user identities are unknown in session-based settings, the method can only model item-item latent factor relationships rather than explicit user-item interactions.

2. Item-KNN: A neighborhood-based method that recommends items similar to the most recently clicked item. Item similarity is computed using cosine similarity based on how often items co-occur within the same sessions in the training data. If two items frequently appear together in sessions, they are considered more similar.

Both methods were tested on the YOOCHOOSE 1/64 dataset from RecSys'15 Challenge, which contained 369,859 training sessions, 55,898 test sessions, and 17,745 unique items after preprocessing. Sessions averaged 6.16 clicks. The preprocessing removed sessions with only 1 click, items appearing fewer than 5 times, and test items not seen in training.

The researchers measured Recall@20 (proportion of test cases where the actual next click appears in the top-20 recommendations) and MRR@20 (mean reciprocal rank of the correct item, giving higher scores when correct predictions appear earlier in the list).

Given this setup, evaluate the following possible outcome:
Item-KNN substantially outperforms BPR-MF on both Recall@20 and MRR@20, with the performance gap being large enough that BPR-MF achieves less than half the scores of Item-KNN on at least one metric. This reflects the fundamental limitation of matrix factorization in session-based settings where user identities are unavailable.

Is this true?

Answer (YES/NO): NO